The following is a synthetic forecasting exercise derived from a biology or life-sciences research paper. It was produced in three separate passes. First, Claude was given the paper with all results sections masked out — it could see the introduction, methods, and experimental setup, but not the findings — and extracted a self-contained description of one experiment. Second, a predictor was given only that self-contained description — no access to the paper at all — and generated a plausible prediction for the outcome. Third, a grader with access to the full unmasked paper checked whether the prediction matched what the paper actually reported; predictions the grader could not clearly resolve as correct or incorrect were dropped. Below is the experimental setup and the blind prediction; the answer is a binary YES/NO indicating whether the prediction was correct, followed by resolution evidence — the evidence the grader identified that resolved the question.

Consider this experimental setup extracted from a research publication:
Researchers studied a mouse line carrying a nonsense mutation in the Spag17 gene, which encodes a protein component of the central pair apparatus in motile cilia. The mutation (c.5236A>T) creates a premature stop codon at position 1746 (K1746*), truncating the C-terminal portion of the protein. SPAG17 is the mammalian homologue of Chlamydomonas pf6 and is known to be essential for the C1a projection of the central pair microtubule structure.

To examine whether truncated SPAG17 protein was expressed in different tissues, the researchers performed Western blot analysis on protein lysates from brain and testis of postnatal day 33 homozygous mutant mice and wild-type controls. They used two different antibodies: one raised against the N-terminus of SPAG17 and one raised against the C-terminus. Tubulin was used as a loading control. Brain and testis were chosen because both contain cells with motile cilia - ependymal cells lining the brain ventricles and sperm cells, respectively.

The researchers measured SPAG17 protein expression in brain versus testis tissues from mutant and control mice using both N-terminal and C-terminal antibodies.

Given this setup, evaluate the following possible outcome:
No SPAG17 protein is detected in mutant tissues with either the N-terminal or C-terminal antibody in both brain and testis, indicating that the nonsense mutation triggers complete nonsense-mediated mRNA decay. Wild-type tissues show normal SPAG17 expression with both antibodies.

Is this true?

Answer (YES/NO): NO